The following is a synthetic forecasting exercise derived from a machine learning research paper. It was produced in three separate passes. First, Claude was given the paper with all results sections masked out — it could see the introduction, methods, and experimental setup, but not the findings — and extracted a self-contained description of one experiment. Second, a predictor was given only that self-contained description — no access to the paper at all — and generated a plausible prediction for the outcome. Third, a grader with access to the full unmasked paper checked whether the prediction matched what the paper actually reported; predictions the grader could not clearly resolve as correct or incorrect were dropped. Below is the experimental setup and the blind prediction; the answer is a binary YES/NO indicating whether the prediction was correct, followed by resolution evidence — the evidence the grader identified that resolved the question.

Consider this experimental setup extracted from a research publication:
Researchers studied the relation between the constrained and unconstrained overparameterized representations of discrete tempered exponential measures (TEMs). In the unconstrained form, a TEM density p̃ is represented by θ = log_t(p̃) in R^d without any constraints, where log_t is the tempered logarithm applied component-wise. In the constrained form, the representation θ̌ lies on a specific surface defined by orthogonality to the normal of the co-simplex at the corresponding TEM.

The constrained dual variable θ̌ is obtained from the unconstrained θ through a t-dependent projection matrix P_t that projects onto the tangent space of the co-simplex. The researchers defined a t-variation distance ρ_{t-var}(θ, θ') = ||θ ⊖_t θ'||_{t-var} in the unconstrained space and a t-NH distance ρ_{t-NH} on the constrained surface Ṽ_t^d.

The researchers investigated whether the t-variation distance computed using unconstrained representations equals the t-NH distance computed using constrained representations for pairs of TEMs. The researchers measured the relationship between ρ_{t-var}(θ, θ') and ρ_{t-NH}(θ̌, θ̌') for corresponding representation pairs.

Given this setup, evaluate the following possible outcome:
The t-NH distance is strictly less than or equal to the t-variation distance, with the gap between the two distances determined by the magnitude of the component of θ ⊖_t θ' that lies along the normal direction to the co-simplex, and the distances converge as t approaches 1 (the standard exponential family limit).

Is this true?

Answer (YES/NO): NO